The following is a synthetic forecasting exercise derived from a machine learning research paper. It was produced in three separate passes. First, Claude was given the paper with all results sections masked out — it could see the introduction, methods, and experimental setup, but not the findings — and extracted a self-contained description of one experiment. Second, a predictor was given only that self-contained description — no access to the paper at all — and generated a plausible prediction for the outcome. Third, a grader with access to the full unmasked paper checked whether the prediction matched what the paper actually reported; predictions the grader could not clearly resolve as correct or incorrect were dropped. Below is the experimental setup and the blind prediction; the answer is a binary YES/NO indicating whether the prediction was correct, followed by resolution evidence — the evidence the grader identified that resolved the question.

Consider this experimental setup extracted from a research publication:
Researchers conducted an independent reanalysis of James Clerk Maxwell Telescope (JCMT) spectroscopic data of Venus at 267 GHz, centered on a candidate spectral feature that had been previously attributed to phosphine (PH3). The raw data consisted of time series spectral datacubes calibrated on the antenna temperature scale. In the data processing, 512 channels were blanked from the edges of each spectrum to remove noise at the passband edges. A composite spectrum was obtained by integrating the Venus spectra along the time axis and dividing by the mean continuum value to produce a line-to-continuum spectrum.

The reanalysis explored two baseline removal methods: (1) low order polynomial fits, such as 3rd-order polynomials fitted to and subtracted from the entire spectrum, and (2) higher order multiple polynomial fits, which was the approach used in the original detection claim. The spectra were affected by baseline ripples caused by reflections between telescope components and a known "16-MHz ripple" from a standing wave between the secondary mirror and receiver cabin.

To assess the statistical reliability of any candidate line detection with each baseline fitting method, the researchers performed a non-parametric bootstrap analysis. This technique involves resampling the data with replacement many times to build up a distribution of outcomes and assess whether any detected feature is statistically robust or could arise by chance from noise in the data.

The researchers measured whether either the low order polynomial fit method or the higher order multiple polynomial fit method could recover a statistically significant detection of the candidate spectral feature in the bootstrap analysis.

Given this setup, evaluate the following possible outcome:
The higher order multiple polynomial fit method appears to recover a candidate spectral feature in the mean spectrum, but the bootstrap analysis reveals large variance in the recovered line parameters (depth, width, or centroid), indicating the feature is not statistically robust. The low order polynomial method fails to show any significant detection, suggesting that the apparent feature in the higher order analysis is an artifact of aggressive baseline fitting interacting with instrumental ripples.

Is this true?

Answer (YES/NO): NO